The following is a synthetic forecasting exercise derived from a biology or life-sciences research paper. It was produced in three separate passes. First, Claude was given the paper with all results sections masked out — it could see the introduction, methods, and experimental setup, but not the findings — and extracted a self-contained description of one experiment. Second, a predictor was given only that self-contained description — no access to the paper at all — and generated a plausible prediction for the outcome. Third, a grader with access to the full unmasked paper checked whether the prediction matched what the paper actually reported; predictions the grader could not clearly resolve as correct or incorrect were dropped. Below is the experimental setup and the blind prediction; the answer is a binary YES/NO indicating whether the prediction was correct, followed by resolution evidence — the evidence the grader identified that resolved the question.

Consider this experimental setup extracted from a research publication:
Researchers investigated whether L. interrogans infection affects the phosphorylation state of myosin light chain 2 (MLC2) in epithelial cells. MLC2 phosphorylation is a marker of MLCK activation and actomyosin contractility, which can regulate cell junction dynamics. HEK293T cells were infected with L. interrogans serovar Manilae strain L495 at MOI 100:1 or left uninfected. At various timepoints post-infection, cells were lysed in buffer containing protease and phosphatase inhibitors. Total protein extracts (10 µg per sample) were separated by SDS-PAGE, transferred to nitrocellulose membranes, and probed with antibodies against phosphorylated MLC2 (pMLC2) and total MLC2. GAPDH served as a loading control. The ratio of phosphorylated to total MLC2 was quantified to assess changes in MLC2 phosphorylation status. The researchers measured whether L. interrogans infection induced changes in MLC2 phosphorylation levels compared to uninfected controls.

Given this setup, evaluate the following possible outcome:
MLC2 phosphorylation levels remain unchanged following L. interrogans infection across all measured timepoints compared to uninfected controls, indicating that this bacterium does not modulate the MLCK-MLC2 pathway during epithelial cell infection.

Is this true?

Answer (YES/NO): NO